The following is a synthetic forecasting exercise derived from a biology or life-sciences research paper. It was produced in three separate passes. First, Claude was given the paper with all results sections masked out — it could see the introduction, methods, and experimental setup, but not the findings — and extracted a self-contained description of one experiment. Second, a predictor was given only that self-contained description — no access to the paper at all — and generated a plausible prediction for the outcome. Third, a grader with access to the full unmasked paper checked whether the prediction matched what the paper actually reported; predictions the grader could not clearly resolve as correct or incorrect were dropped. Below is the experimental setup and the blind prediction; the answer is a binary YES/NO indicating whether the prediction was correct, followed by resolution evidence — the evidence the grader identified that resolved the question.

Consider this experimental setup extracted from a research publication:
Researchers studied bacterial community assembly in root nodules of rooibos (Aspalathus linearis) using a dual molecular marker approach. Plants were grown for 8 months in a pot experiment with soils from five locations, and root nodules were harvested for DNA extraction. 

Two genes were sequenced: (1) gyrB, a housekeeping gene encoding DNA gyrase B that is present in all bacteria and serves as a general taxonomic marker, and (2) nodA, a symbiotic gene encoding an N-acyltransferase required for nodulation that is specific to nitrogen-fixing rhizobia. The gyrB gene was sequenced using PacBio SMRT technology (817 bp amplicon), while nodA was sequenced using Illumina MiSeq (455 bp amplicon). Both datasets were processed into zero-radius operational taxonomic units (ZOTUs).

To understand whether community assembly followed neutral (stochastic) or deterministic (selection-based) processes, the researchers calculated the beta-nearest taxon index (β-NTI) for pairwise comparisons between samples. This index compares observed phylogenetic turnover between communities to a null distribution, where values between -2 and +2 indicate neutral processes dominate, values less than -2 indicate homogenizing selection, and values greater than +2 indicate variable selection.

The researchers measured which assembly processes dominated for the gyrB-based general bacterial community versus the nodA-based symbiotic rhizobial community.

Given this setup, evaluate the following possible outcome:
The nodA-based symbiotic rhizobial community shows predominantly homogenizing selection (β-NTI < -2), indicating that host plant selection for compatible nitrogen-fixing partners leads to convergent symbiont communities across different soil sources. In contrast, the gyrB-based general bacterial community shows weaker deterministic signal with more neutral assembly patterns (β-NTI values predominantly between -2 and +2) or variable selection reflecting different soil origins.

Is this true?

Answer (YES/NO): NO